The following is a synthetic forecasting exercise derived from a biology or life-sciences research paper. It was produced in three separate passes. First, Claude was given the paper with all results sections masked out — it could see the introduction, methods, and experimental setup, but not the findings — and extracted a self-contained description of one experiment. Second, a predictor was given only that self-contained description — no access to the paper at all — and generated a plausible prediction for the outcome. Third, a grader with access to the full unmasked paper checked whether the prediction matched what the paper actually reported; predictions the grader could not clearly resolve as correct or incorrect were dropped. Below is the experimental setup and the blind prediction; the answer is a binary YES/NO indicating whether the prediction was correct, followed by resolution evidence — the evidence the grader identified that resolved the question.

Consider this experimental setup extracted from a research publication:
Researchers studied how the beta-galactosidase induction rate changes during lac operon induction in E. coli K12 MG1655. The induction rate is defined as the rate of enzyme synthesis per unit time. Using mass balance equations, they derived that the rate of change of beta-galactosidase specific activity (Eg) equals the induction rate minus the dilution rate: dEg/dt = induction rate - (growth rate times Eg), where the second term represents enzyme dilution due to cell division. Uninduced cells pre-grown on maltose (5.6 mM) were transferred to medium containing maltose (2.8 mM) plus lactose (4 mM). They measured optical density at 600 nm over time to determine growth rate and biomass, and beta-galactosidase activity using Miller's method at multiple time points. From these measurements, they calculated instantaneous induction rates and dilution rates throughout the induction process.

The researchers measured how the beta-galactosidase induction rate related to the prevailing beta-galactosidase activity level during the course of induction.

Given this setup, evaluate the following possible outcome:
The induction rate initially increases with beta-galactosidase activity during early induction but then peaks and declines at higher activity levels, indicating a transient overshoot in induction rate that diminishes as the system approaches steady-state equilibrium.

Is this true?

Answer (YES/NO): NO